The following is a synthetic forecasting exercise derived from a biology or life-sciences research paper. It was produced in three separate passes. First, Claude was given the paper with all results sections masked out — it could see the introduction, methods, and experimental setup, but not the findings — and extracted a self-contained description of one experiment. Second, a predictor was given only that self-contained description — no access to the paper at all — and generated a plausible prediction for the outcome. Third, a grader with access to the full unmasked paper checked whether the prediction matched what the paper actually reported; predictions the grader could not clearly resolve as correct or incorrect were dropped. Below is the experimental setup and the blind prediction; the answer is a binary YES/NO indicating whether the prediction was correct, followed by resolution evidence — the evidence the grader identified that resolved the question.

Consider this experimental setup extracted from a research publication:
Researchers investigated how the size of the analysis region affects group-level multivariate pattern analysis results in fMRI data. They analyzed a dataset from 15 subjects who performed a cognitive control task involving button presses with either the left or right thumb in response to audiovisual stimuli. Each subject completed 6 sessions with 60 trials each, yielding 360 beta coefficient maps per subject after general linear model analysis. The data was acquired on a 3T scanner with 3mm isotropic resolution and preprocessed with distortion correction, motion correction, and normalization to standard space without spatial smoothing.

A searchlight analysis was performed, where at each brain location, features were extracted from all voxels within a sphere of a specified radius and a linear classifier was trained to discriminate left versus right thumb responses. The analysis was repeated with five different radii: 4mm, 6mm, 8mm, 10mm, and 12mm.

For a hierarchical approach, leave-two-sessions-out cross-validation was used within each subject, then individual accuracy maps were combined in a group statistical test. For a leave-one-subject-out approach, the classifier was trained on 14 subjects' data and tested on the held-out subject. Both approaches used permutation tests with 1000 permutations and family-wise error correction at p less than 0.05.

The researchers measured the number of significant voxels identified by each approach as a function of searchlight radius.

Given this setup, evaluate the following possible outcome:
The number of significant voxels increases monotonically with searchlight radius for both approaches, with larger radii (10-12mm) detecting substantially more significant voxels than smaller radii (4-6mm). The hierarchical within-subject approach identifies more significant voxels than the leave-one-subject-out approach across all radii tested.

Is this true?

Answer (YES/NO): NO